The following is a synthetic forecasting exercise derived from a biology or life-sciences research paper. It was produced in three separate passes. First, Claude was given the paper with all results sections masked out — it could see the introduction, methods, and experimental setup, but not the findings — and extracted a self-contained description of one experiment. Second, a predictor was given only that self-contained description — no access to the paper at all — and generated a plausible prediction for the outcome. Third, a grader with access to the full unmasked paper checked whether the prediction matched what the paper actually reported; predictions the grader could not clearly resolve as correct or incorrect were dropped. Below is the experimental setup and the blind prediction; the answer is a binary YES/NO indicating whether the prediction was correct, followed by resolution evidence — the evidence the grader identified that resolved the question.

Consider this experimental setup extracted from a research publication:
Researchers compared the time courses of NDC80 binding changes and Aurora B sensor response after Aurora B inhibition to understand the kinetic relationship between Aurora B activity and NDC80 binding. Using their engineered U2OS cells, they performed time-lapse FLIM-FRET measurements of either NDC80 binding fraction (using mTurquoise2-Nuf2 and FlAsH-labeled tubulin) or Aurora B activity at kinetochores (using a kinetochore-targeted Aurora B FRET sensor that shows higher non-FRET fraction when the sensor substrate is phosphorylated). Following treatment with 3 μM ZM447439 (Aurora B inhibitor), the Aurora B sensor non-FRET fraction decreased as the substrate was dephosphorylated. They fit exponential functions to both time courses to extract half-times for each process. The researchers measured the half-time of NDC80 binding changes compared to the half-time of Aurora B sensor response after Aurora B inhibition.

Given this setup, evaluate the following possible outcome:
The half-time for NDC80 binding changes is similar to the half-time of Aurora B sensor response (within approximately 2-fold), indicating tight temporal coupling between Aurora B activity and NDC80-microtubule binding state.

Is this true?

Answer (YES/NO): YES